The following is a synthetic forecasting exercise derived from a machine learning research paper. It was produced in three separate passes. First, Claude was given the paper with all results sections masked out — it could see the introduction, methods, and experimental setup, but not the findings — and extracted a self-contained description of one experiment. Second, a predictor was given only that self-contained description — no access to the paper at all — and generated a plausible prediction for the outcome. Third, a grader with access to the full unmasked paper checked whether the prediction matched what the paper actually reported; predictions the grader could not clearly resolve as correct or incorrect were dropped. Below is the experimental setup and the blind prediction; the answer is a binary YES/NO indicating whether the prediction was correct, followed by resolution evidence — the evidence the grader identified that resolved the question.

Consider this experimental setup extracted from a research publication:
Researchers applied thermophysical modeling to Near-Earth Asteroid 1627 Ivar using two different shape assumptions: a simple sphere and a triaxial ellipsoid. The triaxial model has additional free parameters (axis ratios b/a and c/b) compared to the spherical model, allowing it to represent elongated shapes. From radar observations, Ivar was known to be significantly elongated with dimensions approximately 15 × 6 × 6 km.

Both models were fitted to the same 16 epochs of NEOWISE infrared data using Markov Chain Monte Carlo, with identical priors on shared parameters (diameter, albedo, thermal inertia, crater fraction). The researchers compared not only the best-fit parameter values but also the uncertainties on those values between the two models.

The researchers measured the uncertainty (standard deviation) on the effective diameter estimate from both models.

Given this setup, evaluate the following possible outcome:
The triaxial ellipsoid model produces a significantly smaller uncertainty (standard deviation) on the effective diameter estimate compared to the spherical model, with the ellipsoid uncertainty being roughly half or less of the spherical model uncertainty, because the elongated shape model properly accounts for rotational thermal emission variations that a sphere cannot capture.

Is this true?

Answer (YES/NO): NO